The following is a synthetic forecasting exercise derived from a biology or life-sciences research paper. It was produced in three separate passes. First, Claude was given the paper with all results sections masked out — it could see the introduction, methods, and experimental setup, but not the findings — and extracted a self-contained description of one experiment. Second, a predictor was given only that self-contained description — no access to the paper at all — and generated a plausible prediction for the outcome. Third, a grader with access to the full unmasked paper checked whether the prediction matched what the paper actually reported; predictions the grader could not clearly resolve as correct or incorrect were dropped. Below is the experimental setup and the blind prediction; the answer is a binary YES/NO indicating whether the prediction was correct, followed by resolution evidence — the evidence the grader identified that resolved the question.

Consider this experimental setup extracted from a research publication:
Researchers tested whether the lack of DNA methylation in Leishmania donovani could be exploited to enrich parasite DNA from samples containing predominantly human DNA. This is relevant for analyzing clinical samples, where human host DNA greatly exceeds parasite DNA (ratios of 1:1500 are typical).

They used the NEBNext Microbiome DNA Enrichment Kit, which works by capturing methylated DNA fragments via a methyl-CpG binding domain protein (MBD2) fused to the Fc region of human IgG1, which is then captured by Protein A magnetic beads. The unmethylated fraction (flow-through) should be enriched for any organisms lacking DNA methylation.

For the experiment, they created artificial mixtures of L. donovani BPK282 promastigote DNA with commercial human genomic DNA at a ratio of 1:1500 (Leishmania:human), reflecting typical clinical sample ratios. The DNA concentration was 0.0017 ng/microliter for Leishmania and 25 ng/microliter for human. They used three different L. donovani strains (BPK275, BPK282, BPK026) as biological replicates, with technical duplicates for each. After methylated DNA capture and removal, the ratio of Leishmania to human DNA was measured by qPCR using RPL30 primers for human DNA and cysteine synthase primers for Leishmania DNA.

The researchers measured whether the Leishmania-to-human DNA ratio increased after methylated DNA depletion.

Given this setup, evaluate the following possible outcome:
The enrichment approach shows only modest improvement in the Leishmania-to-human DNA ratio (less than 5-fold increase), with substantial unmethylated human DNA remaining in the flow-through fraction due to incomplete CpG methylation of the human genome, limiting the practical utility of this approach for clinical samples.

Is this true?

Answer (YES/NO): NO